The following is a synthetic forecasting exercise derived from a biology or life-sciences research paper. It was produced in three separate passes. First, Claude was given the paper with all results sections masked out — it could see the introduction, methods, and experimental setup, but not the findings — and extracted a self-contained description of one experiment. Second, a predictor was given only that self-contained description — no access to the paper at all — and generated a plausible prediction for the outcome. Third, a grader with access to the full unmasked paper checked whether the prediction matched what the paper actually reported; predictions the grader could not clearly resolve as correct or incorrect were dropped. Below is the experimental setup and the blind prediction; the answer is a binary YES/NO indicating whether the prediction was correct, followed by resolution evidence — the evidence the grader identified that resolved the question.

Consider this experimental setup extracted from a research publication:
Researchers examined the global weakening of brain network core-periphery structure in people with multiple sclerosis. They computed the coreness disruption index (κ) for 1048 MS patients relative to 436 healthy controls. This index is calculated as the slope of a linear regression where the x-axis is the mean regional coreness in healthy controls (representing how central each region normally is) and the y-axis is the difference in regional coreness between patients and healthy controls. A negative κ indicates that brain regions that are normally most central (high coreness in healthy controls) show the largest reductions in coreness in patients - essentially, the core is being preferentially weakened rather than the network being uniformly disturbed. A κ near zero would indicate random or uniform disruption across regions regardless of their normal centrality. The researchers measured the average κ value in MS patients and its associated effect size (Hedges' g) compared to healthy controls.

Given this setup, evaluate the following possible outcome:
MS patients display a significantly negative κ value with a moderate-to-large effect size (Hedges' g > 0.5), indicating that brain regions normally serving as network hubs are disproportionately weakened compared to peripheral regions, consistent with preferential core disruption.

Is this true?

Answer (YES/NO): YES